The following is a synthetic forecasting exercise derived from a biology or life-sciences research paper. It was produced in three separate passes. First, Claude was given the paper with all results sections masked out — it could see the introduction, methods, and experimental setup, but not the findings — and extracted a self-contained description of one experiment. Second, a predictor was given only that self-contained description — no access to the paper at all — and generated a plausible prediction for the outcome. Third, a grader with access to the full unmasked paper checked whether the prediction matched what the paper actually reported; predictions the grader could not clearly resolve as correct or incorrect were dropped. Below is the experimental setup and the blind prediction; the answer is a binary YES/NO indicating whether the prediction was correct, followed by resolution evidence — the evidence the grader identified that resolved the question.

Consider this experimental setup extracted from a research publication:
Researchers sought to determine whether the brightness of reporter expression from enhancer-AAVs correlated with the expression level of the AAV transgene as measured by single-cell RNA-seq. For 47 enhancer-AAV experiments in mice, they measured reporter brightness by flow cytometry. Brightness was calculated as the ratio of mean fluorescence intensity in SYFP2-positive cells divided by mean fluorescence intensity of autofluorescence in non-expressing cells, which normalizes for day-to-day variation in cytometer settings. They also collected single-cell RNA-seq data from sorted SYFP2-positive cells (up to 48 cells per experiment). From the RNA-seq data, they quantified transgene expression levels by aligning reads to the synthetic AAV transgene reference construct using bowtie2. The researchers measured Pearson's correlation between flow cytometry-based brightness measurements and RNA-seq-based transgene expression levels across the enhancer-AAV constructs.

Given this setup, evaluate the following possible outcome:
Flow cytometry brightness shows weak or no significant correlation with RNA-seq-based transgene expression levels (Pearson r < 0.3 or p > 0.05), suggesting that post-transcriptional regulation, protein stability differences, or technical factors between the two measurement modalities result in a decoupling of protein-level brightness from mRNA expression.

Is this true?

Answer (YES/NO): NO